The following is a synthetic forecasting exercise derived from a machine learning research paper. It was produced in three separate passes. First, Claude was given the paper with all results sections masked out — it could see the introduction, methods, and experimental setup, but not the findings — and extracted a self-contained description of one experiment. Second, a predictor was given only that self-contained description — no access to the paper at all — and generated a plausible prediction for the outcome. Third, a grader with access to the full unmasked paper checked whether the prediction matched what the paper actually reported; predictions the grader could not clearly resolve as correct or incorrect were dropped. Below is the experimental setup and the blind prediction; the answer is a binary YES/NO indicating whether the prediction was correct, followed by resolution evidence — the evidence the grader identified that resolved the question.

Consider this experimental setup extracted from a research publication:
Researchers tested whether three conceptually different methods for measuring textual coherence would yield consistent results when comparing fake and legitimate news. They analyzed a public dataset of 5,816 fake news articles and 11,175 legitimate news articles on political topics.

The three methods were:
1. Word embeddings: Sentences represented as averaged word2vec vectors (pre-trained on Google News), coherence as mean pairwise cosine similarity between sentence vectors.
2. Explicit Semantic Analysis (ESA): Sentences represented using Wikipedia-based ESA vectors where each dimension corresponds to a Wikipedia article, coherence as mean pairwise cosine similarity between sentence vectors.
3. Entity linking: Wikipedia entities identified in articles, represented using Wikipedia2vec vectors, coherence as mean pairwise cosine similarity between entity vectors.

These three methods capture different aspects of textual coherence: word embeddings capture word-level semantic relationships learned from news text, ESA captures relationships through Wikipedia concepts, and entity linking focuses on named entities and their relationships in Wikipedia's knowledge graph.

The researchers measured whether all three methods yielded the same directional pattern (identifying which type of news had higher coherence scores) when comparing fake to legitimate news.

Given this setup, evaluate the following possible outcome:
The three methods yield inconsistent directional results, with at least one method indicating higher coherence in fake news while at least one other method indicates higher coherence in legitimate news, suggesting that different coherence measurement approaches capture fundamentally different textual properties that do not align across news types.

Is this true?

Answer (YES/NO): NO